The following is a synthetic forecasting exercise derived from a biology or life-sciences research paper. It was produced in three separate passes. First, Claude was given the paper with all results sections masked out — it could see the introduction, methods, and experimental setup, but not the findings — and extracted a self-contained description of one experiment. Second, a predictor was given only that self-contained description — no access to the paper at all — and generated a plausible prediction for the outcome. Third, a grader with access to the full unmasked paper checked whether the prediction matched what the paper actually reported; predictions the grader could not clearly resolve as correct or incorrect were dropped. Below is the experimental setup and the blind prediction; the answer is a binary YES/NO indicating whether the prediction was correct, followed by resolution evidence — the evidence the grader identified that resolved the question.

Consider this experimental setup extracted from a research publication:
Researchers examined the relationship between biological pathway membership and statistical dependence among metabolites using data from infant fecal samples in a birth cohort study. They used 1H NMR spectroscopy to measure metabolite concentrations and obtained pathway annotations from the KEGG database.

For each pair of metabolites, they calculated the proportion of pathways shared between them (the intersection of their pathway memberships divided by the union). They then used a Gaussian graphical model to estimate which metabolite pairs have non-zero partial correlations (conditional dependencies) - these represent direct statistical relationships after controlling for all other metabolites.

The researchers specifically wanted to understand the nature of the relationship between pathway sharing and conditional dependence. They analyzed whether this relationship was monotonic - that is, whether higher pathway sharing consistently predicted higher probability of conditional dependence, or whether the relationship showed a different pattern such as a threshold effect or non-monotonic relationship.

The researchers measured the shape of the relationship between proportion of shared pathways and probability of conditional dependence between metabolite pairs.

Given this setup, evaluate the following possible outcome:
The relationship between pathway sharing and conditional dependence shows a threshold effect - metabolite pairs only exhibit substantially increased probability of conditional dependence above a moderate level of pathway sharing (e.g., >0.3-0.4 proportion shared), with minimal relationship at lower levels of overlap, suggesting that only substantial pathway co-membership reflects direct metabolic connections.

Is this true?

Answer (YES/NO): NO